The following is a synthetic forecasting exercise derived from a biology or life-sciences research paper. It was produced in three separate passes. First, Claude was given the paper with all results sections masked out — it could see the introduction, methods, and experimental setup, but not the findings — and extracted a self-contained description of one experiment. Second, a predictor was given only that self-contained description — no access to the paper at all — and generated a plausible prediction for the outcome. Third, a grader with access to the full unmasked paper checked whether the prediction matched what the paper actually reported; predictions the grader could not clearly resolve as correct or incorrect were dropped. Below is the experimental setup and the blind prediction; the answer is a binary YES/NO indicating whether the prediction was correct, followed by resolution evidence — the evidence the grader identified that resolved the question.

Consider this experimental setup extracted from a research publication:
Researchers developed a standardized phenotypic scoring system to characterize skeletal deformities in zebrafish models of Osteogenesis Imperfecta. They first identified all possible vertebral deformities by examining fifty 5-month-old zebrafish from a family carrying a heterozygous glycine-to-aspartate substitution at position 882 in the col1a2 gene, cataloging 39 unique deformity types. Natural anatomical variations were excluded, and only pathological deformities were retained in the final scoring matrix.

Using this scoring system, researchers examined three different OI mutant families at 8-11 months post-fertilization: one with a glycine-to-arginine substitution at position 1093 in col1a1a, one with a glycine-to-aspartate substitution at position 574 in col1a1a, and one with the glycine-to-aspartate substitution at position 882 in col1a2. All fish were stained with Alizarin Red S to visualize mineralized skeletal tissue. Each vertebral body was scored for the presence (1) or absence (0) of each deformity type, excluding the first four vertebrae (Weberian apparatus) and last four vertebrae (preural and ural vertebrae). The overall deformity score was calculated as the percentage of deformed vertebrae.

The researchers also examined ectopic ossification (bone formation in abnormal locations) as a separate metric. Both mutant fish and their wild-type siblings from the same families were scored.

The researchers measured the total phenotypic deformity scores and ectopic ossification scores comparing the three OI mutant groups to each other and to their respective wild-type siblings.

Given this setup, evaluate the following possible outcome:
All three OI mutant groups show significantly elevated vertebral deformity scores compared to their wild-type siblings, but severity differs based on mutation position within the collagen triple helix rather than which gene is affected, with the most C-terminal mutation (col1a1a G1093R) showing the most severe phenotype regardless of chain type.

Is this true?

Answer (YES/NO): NO